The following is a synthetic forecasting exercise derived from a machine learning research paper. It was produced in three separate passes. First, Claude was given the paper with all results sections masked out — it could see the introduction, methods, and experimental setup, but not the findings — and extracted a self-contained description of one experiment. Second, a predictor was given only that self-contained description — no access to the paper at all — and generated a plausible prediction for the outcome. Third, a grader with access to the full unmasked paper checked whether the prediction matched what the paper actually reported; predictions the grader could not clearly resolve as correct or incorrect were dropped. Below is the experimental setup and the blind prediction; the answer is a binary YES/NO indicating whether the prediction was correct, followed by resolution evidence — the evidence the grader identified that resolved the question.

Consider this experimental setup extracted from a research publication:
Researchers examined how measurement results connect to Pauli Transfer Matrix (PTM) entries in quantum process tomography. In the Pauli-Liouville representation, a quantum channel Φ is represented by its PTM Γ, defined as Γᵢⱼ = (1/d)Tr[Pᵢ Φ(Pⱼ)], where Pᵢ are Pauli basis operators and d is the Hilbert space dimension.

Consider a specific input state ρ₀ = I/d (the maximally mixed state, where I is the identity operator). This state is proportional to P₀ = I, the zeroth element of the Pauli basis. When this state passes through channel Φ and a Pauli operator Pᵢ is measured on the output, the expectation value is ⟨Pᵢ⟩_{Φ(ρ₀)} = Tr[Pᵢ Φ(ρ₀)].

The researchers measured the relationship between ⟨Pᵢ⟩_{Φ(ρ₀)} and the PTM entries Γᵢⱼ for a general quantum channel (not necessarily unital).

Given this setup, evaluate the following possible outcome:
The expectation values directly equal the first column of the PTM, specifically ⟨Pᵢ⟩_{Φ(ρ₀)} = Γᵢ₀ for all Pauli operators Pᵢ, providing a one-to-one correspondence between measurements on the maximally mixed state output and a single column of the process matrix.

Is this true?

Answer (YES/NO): YES